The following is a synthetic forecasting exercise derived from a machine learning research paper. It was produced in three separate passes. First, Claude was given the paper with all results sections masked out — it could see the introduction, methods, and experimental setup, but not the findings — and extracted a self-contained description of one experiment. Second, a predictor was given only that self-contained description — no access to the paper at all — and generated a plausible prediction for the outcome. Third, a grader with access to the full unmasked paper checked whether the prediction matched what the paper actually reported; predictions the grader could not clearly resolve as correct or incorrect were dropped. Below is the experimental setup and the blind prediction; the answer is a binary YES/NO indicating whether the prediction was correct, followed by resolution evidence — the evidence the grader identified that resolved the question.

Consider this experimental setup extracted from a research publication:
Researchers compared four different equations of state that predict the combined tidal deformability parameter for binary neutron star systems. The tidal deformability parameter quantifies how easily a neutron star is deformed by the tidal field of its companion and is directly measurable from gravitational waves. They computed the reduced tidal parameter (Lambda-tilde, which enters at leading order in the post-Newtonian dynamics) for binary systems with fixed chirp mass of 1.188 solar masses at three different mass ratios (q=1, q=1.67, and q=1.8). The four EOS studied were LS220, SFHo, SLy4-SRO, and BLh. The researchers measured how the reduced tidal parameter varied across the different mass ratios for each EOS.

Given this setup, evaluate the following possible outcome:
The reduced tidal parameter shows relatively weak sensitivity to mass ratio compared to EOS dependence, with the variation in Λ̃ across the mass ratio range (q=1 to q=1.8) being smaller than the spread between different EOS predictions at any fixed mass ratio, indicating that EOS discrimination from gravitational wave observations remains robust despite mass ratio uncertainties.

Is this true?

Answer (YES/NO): YES